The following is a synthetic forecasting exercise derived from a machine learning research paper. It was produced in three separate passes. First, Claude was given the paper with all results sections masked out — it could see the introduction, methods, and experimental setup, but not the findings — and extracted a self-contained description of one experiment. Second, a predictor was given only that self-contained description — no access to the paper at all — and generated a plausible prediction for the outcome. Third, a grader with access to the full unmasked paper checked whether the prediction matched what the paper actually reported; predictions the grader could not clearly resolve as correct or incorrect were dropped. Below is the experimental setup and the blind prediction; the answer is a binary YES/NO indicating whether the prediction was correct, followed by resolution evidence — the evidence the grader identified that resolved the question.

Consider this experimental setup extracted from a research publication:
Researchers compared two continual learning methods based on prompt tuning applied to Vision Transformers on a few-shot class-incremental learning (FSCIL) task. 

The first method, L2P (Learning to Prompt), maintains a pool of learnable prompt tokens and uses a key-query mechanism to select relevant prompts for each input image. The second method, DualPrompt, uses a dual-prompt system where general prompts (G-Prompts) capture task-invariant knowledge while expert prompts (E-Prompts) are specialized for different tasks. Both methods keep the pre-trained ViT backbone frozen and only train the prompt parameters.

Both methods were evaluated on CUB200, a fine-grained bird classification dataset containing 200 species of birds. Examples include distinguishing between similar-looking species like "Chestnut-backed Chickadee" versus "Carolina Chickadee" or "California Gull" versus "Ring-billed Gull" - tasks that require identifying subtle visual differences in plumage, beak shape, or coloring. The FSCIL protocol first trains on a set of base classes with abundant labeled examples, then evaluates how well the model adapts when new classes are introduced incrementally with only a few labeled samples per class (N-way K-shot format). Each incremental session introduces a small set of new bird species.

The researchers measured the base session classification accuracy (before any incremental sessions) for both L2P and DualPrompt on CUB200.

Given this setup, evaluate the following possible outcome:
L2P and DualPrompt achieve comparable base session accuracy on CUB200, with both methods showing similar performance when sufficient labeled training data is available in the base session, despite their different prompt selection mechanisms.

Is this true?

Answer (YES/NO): NO